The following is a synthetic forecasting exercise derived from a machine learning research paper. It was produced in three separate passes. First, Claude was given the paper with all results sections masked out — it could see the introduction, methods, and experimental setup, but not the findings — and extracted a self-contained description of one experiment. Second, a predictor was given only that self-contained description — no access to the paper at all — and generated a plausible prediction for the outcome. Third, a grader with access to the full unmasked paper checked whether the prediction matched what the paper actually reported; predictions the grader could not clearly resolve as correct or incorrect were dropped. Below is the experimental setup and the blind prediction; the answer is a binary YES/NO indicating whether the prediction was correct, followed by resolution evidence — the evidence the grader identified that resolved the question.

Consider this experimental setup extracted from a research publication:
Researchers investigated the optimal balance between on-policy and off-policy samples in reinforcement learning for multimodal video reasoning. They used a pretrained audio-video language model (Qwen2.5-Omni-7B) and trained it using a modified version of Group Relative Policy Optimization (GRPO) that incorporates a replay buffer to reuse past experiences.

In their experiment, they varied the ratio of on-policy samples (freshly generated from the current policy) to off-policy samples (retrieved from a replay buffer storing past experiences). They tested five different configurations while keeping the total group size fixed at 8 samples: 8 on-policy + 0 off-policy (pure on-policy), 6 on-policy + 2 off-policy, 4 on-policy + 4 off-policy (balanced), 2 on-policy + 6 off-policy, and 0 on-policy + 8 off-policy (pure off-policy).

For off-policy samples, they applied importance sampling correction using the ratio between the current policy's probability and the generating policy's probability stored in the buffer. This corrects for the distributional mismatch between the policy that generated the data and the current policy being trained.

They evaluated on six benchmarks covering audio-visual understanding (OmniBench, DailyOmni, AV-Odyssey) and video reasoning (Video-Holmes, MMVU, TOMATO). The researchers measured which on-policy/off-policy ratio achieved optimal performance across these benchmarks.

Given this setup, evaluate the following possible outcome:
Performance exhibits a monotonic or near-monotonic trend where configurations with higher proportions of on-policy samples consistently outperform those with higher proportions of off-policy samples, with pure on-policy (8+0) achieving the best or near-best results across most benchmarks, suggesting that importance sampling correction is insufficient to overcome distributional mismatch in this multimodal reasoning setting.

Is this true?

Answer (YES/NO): NO